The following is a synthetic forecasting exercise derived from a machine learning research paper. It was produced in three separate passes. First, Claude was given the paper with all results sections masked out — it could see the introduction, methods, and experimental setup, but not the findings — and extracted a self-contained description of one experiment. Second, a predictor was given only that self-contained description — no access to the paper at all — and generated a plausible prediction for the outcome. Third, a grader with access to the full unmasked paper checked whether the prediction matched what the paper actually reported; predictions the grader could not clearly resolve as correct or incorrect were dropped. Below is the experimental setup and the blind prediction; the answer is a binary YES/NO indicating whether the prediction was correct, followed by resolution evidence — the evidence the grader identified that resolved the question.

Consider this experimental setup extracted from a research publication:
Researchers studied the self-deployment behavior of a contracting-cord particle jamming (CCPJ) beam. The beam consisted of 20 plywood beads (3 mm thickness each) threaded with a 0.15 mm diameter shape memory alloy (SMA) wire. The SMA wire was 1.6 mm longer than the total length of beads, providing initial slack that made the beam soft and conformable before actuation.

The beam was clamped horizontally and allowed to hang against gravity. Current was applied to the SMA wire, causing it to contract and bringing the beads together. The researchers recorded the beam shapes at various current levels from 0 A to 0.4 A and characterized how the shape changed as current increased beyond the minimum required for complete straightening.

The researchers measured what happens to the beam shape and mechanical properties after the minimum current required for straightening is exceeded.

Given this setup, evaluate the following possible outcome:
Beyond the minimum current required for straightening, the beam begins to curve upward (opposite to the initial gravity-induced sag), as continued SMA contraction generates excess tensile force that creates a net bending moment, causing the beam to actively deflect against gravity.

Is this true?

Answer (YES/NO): NO